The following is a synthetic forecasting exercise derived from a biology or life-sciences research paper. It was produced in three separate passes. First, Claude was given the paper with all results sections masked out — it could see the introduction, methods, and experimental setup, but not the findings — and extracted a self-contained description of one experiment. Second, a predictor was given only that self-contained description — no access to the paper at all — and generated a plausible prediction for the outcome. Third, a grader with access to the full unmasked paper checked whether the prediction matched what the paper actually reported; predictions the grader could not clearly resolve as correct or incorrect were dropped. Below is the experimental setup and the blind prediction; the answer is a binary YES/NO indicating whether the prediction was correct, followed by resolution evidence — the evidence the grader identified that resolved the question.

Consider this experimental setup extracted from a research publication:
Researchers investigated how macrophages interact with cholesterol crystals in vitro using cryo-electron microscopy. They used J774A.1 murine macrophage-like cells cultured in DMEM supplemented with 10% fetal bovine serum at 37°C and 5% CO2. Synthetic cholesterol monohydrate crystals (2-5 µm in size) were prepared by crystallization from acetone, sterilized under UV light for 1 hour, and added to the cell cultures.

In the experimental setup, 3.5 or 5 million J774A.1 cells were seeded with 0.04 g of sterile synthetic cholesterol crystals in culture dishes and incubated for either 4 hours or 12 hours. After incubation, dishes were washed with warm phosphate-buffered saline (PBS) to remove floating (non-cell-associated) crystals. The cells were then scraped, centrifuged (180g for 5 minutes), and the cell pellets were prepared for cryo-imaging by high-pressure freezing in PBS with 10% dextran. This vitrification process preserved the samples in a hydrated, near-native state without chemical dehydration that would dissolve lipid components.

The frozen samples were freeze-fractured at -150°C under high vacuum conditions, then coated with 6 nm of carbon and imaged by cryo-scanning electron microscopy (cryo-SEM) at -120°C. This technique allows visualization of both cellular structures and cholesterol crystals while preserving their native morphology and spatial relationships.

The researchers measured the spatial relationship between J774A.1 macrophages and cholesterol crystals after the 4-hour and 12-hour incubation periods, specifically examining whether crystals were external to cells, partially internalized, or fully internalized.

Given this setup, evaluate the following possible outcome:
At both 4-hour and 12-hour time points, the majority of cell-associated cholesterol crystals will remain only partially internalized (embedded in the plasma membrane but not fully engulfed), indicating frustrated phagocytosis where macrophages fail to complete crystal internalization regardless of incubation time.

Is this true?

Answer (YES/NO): NO